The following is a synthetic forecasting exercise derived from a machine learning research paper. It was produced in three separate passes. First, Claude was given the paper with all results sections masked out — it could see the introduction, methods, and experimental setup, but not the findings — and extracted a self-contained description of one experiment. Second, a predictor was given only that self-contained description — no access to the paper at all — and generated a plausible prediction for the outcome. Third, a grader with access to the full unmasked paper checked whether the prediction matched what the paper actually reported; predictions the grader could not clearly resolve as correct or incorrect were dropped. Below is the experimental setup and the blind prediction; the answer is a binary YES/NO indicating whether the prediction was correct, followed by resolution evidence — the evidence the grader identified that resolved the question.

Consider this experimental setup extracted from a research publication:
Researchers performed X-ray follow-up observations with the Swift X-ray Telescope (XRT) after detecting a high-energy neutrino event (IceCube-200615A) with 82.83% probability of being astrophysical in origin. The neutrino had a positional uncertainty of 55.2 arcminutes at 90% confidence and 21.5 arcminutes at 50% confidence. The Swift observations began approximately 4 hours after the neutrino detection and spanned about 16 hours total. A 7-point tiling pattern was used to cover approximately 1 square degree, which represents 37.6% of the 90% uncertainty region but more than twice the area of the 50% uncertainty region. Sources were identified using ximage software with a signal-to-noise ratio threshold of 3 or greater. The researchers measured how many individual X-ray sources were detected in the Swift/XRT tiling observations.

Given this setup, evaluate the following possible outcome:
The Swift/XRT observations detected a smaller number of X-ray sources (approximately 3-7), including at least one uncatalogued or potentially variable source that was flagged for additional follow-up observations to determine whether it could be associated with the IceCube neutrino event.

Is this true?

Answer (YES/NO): NO